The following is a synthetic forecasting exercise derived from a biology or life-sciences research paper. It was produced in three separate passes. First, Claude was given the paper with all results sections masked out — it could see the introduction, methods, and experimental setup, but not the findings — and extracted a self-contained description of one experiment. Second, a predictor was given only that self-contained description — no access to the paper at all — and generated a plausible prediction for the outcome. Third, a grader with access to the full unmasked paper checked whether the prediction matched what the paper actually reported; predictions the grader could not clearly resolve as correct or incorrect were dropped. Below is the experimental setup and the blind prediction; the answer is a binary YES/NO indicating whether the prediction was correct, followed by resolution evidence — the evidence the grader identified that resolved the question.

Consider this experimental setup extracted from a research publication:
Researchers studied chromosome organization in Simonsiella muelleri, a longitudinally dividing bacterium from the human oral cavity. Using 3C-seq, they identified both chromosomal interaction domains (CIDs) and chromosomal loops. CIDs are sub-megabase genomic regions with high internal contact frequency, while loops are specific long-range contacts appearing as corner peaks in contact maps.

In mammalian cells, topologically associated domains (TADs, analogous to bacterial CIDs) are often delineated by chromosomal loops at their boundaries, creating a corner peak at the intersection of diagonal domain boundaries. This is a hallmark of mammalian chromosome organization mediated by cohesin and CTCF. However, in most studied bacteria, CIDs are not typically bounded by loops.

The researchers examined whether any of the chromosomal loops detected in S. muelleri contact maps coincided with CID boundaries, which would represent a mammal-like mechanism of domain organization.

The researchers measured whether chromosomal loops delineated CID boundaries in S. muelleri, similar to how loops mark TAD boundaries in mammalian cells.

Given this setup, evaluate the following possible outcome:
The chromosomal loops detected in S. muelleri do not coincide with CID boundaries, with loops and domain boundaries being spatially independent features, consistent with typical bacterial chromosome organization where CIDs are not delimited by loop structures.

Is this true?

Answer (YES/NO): NO